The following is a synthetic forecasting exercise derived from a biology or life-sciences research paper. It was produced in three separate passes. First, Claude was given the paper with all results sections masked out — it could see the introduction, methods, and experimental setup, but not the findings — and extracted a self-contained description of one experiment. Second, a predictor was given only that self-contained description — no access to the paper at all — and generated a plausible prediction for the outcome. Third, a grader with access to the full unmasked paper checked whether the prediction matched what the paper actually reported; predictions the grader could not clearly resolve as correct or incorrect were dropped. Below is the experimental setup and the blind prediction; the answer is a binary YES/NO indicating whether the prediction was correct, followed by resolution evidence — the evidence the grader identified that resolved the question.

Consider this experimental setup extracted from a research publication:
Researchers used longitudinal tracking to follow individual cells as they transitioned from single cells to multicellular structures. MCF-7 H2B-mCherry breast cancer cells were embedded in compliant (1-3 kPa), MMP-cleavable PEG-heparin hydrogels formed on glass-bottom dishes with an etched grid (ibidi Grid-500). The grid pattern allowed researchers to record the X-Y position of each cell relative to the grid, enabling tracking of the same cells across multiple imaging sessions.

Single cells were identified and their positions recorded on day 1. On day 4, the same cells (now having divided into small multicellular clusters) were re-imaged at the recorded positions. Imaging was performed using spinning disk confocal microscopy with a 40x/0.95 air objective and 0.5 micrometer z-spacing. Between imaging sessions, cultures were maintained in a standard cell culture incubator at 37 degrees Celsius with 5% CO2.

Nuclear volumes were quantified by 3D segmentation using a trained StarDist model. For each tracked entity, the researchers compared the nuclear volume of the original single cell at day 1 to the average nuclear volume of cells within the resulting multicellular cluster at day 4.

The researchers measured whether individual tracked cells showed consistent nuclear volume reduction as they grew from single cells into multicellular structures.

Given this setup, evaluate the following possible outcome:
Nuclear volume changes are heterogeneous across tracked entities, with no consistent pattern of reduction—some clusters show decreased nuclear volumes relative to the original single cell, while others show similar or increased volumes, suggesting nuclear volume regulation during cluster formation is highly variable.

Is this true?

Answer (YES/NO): NO